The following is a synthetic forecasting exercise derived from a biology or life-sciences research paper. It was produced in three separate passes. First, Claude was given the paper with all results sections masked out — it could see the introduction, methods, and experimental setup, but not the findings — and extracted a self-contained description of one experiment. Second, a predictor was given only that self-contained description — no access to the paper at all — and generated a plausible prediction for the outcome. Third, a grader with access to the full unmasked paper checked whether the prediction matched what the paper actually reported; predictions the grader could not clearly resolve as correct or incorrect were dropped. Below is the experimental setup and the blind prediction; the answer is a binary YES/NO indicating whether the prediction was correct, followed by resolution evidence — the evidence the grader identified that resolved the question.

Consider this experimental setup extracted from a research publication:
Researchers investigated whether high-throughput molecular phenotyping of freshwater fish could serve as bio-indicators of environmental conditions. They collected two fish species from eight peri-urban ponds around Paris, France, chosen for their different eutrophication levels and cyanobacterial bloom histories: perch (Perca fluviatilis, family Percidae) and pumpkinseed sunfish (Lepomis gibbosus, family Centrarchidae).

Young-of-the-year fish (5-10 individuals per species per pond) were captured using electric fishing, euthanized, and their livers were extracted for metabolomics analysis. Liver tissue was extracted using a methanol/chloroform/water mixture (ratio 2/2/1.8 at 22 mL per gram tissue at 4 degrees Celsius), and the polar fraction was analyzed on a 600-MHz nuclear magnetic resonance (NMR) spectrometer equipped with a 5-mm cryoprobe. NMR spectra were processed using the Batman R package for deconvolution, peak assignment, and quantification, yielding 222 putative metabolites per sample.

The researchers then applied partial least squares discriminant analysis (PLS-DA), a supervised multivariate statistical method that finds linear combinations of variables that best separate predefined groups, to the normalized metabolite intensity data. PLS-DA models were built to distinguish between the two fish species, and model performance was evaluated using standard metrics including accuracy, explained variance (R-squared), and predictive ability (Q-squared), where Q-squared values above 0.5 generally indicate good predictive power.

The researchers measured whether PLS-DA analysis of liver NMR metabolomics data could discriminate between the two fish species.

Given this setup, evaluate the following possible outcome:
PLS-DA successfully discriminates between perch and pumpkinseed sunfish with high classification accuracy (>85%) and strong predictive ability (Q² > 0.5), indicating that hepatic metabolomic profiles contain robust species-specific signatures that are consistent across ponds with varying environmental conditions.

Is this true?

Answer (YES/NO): NO